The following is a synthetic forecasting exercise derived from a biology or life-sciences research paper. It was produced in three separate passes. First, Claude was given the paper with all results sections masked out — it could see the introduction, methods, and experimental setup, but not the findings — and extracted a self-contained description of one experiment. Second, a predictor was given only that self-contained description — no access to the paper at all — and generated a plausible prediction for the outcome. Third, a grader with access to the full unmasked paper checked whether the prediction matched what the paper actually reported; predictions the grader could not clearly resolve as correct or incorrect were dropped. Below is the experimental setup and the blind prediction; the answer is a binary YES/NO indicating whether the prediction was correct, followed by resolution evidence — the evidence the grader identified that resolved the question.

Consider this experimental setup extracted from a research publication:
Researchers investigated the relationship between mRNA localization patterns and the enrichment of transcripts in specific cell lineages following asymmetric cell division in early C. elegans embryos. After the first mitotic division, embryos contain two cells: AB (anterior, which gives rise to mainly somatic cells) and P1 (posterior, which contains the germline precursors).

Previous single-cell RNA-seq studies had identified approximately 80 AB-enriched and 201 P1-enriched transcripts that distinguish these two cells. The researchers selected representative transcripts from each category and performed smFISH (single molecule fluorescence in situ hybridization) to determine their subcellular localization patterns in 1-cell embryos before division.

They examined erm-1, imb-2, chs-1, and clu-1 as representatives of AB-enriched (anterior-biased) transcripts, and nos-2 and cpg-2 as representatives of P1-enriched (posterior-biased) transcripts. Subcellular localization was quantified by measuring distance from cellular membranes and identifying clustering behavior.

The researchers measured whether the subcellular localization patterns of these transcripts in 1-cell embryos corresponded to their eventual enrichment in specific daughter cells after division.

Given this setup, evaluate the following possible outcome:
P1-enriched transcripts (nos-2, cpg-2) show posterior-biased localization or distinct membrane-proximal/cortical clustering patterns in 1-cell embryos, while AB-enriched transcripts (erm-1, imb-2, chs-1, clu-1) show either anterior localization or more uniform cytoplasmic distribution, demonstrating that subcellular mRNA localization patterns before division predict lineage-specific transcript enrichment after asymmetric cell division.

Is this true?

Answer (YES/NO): NO